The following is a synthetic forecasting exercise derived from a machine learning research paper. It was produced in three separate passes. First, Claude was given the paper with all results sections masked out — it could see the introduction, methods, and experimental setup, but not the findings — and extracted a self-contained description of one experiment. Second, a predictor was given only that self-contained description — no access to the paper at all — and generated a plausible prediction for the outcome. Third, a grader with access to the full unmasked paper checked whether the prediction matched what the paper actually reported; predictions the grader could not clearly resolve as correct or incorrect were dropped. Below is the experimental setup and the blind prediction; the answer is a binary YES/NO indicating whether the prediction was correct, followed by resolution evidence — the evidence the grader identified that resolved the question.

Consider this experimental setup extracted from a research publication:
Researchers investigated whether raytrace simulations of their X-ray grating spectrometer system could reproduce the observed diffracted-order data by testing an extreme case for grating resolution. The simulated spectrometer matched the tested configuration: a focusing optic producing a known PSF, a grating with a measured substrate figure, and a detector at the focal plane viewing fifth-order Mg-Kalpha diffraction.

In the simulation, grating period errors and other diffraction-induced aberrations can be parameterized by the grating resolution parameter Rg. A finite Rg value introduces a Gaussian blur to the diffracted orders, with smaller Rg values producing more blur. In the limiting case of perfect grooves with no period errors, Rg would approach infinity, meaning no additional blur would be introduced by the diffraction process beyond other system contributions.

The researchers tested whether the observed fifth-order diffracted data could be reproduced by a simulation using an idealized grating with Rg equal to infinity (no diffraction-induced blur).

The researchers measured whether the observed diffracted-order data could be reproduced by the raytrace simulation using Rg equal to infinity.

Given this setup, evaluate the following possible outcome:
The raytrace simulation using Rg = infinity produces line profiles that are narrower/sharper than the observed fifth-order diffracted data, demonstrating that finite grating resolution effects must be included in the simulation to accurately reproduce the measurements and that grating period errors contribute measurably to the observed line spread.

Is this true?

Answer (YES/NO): NO